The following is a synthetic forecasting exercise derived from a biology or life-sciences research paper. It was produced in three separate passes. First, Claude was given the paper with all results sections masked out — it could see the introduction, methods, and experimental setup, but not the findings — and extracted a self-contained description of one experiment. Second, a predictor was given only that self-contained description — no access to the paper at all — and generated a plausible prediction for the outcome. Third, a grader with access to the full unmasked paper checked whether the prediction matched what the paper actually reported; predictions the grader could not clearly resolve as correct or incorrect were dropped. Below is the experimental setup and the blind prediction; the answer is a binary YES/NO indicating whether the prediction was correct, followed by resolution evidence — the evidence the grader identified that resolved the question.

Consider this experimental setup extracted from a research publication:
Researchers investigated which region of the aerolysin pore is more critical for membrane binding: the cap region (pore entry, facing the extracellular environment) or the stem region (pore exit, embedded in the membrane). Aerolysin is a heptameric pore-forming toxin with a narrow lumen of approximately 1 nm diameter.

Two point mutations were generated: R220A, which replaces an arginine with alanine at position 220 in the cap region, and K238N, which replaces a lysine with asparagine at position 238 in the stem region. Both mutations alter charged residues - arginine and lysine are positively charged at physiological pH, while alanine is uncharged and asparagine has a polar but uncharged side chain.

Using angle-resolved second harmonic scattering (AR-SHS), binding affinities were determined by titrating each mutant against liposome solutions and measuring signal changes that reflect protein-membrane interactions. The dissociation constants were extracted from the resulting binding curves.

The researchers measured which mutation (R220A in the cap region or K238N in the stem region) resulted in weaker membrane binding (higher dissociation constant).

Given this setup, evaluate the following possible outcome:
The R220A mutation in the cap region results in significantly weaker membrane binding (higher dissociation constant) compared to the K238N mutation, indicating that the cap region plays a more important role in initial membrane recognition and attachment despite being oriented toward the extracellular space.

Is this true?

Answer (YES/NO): YES